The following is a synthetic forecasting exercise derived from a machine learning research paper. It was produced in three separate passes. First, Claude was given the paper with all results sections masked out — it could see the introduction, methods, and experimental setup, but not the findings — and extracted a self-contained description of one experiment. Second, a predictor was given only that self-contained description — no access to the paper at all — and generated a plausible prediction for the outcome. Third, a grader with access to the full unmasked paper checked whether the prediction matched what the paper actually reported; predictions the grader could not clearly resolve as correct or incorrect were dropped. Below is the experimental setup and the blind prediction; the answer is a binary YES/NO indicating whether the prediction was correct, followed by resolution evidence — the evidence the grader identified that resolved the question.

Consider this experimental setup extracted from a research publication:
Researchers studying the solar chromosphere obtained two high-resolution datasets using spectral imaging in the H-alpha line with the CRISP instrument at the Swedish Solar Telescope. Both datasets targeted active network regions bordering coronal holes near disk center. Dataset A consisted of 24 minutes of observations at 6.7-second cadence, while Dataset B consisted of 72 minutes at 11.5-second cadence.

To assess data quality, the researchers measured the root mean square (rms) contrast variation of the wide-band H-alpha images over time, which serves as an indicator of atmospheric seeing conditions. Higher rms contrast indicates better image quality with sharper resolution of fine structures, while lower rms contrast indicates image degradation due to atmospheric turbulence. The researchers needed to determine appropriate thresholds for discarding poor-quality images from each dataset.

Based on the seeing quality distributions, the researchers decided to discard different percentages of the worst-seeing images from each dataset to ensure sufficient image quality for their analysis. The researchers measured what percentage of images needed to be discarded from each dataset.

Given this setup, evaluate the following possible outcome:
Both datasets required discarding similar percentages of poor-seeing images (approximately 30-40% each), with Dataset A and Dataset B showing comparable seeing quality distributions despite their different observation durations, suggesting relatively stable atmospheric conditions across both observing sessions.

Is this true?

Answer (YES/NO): NO